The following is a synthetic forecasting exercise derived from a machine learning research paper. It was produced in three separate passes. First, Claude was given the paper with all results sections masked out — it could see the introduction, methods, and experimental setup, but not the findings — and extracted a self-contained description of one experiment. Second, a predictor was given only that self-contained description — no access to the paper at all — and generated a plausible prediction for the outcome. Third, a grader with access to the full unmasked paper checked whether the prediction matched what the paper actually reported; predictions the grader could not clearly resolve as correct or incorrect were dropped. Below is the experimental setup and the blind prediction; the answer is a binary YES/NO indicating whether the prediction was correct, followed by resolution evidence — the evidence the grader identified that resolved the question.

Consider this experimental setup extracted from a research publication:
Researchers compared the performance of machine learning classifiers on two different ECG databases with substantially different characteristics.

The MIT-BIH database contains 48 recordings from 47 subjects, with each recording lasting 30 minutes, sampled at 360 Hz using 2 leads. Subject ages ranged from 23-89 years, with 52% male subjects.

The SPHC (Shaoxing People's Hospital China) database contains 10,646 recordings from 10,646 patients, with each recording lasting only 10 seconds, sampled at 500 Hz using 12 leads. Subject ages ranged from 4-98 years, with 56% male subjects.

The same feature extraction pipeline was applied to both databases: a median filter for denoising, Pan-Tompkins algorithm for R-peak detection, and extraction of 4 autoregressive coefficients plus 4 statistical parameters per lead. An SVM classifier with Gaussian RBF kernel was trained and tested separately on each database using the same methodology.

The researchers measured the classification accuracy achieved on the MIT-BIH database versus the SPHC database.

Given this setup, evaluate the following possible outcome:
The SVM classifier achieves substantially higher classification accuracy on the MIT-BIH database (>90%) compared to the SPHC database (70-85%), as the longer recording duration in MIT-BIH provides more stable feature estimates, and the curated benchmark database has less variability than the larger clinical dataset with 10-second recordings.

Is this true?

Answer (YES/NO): NO